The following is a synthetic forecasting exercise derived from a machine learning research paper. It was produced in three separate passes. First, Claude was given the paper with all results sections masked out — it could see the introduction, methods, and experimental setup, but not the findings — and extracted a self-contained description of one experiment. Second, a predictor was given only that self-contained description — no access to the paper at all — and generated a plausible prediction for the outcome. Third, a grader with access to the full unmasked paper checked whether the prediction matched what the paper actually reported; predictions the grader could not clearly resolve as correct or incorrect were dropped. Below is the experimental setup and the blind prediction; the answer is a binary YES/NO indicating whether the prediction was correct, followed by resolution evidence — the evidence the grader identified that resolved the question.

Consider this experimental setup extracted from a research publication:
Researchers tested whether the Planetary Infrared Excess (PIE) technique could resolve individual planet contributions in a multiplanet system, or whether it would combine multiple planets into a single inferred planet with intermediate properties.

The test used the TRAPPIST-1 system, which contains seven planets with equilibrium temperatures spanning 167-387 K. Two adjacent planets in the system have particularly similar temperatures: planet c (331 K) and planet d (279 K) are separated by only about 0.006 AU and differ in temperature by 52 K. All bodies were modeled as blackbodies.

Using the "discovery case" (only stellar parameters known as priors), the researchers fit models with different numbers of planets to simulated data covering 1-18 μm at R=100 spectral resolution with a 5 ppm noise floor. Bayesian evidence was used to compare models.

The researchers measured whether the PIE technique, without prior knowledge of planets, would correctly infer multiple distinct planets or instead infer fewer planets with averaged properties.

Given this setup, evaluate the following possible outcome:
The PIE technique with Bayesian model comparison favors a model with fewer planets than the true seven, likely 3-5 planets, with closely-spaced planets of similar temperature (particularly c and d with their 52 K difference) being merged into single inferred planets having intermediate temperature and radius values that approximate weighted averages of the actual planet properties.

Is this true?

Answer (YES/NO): NO